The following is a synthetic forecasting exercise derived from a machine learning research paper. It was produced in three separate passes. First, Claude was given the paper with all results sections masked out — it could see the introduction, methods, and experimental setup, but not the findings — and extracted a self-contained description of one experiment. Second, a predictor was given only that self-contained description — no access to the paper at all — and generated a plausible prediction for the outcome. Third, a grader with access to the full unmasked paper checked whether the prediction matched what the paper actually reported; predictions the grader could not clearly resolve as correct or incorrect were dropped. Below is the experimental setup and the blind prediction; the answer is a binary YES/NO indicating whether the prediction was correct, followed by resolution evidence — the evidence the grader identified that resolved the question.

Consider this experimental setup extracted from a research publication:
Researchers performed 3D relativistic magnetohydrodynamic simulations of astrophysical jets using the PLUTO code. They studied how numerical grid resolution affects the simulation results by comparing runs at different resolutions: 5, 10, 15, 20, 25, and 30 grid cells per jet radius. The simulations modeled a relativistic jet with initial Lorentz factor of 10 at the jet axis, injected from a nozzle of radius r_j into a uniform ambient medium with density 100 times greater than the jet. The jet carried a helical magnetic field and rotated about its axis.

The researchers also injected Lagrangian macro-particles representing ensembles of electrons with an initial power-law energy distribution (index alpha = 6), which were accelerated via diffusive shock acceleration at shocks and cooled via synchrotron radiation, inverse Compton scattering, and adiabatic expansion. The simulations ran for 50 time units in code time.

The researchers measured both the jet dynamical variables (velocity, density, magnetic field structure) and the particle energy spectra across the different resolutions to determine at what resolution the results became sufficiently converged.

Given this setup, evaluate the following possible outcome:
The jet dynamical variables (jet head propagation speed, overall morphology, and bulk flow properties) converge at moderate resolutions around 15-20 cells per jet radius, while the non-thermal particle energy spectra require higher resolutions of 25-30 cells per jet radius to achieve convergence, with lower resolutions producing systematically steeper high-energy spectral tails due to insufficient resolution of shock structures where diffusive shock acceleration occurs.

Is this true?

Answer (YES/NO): NO